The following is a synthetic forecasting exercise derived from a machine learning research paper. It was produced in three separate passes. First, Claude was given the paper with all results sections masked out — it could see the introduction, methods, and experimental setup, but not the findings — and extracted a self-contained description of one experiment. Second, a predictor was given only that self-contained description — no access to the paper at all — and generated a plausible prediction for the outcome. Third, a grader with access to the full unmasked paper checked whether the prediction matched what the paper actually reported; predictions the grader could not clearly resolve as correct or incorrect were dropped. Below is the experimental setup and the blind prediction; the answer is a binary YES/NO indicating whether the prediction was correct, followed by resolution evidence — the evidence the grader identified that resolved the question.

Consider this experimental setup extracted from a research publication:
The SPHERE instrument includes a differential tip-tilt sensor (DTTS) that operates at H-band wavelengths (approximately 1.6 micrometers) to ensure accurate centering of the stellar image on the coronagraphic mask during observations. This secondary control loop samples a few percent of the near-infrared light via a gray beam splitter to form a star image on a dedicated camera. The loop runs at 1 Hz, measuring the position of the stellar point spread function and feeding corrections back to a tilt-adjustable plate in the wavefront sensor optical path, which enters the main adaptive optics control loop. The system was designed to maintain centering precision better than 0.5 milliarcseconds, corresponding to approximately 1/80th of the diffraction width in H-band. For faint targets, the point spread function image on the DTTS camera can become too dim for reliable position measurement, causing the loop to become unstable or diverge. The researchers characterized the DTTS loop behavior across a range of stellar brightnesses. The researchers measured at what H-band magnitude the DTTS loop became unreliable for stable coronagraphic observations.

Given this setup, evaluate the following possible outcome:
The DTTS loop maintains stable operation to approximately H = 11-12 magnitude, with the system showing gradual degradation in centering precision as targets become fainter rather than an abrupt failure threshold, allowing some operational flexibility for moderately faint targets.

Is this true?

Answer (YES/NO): NO